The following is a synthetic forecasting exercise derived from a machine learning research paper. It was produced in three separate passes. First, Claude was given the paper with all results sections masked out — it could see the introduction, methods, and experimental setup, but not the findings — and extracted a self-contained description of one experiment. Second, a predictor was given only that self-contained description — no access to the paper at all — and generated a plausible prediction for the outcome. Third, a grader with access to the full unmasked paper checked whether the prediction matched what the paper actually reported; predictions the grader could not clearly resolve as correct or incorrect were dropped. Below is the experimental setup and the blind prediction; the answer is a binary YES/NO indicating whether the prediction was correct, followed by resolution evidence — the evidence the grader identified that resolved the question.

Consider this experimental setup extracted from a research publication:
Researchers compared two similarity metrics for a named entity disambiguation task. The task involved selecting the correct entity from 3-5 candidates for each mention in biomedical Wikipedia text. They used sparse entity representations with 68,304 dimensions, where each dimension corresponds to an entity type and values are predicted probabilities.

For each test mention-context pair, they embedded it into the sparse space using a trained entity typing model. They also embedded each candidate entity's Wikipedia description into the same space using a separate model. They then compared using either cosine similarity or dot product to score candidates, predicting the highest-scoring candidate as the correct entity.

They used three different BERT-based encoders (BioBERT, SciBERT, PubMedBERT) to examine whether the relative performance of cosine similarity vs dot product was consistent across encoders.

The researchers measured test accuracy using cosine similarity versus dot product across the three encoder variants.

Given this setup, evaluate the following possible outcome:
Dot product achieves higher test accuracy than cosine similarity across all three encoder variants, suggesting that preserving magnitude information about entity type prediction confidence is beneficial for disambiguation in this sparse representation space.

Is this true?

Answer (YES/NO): NO